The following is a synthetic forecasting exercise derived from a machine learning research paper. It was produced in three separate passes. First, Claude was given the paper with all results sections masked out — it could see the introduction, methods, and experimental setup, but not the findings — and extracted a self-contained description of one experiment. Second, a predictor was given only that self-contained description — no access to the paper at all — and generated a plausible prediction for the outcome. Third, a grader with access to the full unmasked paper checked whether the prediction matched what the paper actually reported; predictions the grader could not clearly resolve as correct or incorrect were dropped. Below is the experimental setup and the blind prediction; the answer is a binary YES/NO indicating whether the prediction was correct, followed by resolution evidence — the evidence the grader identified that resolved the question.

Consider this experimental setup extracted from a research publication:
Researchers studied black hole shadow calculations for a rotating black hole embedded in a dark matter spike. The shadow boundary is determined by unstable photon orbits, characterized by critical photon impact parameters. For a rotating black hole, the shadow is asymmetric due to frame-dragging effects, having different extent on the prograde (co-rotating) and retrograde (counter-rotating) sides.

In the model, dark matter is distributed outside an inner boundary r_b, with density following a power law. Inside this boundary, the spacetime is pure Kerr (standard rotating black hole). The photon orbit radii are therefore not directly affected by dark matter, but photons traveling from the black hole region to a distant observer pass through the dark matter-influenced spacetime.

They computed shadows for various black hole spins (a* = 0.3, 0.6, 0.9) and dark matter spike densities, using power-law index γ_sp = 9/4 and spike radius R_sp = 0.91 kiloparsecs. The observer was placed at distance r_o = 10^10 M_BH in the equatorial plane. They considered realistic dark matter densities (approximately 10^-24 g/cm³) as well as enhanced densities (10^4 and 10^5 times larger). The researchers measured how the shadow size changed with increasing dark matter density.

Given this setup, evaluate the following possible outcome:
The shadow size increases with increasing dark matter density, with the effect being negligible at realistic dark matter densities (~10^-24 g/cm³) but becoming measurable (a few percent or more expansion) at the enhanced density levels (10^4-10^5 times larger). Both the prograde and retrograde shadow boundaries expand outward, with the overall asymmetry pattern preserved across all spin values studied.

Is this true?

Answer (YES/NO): YES